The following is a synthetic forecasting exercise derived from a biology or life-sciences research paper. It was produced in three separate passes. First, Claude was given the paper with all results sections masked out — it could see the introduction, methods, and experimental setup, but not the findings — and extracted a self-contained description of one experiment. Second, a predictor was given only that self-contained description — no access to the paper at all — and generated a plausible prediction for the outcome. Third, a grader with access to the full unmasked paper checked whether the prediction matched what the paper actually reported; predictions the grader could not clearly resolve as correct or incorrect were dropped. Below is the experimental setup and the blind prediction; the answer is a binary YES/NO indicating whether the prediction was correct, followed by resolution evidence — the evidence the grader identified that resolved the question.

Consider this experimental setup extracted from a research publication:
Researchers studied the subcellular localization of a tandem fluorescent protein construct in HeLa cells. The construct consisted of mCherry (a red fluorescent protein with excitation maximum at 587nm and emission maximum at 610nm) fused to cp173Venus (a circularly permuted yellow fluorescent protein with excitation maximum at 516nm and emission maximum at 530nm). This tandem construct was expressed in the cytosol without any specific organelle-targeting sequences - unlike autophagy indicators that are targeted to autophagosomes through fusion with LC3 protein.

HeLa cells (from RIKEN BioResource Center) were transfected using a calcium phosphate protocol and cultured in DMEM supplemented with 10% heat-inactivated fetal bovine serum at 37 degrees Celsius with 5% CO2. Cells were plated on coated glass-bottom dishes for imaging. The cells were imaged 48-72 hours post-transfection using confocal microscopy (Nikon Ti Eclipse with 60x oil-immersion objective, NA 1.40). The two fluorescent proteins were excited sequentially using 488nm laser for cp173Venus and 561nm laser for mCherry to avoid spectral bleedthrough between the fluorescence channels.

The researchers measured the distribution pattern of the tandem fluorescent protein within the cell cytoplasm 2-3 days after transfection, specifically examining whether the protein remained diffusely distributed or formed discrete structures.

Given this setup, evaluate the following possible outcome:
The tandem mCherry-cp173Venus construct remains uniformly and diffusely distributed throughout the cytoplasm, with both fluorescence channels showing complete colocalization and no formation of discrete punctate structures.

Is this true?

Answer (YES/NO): NO